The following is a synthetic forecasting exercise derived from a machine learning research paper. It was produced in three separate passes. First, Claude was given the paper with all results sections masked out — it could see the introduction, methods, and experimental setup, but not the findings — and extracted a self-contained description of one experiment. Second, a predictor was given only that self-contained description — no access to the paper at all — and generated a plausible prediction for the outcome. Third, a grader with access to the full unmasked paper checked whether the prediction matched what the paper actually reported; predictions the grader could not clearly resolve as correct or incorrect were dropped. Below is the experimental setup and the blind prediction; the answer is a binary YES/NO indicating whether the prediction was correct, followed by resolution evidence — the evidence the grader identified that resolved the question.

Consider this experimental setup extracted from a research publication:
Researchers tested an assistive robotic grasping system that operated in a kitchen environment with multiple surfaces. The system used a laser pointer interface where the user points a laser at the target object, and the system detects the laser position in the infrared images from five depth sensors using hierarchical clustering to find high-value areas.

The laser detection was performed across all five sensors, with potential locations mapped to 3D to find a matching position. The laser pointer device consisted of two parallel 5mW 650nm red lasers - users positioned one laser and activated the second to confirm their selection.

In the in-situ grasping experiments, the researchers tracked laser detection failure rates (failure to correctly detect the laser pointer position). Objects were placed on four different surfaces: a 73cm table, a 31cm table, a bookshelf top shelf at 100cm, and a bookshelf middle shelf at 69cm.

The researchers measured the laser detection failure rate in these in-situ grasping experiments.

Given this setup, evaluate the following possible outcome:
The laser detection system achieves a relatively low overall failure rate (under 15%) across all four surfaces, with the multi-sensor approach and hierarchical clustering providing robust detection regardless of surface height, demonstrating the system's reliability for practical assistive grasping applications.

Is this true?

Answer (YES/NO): YES